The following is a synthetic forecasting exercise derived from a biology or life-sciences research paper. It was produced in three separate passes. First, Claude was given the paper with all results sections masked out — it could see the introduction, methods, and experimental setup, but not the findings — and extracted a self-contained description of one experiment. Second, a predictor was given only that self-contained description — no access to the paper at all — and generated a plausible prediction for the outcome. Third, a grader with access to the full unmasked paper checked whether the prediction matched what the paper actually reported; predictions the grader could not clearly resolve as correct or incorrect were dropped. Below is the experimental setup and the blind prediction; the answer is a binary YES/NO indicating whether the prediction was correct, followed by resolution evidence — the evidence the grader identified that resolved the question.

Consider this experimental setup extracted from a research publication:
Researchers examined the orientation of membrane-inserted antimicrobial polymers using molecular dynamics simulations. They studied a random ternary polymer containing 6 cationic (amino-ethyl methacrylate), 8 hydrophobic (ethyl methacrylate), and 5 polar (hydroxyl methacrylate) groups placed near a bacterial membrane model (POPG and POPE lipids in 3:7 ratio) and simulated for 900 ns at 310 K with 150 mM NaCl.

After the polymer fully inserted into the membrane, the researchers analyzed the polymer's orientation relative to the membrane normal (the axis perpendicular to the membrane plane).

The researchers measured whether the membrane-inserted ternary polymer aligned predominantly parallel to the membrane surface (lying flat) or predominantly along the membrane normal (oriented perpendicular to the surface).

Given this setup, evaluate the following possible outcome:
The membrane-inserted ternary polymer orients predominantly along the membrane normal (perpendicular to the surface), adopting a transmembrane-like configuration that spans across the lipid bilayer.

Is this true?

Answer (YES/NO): NO